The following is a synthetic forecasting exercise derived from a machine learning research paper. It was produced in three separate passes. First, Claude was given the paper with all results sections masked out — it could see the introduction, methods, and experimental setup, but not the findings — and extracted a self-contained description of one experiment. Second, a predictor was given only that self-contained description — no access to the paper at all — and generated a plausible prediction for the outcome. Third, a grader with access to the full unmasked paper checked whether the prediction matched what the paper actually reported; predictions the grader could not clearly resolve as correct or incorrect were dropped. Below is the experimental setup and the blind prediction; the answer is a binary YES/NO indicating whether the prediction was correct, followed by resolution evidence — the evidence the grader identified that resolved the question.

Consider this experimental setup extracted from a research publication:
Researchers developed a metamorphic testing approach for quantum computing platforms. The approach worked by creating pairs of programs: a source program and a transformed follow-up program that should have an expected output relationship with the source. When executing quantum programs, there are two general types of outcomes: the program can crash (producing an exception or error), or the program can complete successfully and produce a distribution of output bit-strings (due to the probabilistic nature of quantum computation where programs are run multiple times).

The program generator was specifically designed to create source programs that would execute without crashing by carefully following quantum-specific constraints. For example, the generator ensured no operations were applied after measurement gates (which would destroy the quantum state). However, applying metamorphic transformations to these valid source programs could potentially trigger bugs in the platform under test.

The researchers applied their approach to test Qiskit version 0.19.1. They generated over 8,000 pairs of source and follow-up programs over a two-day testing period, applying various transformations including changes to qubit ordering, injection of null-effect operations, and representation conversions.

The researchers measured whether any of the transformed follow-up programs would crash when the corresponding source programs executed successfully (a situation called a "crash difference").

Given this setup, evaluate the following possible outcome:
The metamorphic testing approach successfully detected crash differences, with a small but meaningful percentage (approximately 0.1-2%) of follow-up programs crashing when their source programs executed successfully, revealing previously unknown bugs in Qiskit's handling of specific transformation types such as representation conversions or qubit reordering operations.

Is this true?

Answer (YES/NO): NO